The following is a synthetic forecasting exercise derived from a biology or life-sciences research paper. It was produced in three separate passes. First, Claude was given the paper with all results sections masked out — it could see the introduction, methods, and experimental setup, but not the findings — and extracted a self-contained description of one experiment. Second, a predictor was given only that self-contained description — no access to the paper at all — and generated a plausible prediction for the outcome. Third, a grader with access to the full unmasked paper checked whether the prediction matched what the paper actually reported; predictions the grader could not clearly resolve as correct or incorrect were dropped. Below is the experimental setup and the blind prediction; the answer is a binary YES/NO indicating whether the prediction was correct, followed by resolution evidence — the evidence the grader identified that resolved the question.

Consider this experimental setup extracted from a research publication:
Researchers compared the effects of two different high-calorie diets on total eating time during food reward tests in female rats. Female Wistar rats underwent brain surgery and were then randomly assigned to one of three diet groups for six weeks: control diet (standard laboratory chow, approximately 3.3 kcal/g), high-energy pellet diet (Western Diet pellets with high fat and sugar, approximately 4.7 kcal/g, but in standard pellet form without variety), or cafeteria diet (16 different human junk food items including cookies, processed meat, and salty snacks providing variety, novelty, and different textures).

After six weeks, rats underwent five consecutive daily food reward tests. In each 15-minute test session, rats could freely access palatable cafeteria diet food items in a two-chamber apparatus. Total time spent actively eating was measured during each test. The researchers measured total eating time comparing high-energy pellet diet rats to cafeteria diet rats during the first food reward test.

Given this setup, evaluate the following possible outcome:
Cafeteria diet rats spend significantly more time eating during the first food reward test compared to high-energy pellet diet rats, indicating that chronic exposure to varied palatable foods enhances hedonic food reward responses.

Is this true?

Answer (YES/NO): NO